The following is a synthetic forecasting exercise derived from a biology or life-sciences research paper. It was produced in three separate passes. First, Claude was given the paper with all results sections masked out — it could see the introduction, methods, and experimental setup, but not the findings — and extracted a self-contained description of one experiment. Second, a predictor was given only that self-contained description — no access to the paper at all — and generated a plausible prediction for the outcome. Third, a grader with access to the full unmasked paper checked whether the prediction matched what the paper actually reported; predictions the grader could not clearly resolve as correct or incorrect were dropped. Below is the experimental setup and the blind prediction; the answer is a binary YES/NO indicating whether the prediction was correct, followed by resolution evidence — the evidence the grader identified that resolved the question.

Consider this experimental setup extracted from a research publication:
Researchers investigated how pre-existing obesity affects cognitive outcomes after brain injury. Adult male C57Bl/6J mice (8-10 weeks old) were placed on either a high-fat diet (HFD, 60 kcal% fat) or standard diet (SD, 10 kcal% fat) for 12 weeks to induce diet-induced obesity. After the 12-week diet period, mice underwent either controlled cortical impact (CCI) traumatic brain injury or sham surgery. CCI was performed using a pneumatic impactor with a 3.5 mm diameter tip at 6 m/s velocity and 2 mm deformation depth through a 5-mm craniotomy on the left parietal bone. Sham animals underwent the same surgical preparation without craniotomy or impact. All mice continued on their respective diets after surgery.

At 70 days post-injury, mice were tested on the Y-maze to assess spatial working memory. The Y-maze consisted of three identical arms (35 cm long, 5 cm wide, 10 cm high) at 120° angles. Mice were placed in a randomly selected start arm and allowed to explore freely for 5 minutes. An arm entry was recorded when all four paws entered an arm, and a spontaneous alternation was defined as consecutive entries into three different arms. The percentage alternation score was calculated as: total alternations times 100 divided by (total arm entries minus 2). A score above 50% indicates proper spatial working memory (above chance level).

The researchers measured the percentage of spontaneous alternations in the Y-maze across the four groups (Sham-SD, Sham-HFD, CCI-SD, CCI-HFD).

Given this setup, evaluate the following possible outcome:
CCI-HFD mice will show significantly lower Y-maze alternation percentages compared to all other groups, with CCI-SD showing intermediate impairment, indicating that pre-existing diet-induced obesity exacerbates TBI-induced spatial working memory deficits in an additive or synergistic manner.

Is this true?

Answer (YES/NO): NO